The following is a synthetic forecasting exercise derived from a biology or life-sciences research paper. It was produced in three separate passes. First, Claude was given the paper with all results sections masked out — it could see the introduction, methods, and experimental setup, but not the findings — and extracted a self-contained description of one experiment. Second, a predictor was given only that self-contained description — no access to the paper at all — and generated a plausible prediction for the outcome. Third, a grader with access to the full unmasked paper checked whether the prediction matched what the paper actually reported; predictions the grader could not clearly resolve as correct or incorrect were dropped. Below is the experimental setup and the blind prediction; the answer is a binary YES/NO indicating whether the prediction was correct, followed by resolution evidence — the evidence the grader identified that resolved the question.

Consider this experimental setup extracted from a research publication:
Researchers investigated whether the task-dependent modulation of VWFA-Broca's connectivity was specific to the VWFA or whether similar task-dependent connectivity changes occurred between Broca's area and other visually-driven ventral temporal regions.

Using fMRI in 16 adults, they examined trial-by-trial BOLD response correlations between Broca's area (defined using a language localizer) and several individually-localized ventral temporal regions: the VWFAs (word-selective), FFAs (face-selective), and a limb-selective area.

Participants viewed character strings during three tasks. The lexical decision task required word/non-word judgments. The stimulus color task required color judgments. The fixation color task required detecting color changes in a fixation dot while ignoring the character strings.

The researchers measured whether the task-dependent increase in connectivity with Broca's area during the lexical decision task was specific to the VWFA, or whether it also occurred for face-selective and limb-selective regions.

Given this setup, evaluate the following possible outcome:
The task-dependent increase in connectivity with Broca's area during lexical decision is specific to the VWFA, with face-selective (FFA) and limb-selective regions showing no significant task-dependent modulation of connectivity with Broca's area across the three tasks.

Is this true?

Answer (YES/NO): YES